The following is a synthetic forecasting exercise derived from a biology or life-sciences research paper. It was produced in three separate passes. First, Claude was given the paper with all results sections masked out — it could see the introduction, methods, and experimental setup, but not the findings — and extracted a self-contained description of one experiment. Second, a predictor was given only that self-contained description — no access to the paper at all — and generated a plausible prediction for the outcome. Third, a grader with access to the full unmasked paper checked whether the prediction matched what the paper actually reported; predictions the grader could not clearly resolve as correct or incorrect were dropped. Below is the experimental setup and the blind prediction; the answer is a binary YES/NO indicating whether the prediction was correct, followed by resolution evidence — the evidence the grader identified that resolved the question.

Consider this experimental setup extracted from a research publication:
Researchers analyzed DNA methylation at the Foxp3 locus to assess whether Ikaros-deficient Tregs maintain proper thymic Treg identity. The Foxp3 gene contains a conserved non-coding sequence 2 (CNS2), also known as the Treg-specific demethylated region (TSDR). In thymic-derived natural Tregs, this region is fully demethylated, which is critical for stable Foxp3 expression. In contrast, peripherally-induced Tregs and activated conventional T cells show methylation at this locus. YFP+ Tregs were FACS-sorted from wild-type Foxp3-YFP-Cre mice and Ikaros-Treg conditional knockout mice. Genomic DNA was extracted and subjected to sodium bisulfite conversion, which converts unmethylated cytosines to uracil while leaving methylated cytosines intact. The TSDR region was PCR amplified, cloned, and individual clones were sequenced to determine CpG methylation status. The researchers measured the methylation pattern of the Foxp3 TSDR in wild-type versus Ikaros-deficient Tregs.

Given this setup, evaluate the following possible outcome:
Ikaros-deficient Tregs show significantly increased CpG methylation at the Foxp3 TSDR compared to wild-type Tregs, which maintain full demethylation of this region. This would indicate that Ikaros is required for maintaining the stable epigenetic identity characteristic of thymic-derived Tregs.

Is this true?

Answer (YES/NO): NO